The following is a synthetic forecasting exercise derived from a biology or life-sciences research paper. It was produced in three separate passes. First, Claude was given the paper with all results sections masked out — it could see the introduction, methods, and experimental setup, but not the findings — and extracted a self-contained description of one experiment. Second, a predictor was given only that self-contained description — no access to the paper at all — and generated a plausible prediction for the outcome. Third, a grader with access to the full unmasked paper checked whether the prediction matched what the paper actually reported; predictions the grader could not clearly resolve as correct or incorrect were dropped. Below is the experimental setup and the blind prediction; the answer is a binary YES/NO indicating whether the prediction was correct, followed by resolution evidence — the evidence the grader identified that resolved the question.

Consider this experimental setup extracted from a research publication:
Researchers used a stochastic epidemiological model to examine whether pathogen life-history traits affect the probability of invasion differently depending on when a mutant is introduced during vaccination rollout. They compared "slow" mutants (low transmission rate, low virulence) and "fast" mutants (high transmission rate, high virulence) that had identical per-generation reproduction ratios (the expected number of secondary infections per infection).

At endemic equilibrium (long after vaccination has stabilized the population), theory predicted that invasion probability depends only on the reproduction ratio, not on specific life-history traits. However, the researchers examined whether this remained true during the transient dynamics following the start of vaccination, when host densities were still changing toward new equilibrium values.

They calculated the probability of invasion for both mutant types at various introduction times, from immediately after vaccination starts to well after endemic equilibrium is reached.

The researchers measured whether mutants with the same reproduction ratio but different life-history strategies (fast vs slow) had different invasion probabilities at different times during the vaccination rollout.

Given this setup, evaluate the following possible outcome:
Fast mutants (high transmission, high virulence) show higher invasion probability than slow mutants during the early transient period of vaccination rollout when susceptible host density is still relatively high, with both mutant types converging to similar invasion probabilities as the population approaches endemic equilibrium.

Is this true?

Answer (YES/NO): NO